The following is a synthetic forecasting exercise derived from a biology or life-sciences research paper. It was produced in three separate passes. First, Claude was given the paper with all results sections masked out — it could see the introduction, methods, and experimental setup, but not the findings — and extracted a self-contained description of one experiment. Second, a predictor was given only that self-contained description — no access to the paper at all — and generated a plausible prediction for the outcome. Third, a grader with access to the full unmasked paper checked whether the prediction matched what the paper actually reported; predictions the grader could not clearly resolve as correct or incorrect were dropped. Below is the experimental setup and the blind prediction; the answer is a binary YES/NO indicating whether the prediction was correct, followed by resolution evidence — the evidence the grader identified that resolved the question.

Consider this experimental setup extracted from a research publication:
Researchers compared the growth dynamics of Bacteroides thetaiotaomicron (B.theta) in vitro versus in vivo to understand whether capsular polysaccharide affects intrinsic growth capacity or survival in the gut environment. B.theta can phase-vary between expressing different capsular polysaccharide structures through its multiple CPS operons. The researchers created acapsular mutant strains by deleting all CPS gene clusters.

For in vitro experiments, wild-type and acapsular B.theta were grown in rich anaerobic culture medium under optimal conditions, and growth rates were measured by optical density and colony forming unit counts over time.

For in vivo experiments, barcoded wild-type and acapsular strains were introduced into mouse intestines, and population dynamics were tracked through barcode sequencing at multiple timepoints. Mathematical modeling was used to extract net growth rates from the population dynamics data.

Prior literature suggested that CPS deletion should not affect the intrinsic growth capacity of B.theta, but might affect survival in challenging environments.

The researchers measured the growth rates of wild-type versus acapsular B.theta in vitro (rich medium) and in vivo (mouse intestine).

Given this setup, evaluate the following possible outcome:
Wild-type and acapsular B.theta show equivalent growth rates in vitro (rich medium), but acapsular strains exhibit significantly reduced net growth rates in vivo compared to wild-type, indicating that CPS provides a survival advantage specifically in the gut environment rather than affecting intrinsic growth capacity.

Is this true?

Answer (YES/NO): YES